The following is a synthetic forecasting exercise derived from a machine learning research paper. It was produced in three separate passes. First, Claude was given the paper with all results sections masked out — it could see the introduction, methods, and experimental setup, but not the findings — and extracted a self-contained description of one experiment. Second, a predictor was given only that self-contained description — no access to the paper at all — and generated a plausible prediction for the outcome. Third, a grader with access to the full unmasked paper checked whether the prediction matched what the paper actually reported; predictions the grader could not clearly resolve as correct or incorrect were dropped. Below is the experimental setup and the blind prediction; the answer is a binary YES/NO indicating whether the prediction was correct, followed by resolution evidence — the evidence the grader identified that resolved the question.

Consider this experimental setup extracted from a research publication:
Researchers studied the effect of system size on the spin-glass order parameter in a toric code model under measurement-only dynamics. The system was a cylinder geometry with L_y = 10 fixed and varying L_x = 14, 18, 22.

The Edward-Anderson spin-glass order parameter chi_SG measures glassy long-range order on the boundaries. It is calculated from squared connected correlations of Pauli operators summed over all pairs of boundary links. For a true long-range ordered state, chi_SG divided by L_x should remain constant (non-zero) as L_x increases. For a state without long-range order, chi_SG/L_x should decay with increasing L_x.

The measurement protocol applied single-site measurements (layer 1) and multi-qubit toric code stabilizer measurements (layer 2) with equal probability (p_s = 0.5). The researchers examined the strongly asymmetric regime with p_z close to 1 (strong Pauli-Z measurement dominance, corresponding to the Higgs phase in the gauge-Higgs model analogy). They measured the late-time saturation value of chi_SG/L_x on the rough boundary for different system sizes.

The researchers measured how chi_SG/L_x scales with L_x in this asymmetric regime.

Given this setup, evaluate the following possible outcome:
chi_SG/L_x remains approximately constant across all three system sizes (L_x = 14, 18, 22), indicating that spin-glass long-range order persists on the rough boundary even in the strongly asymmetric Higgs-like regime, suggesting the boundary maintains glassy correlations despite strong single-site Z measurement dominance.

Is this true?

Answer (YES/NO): YES